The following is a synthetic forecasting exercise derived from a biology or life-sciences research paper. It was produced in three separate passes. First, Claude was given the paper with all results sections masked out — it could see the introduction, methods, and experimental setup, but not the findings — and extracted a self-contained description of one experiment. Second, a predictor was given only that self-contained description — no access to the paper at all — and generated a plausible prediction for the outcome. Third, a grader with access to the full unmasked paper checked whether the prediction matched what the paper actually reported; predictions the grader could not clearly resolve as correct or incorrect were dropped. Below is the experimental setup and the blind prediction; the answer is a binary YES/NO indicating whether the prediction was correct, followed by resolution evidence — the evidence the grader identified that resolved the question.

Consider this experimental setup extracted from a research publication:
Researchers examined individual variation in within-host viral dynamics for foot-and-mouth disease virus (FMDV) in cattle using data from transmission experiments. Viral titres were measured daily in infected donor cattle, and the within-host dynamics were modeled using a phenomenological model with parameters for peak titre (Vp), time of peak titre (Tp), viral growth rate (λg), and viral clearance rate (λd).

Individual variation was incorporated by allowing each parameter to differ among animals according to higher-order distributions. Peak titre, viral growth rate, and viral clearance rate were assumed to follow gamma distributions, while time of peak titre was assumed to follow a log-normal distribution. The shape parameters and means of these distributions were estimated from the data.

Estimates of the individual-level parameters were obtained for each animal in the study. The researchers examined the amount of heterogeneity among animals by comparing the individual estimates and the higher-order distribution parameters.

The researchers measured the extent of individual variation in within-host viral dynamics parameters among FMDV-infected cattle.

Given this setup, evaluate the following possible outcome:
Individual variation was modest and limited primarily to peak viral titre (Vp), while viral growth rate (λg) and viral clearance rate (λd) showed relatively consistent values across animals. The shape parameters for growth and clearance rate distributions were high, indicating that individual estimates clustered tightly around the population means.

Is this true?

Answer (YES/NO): NO